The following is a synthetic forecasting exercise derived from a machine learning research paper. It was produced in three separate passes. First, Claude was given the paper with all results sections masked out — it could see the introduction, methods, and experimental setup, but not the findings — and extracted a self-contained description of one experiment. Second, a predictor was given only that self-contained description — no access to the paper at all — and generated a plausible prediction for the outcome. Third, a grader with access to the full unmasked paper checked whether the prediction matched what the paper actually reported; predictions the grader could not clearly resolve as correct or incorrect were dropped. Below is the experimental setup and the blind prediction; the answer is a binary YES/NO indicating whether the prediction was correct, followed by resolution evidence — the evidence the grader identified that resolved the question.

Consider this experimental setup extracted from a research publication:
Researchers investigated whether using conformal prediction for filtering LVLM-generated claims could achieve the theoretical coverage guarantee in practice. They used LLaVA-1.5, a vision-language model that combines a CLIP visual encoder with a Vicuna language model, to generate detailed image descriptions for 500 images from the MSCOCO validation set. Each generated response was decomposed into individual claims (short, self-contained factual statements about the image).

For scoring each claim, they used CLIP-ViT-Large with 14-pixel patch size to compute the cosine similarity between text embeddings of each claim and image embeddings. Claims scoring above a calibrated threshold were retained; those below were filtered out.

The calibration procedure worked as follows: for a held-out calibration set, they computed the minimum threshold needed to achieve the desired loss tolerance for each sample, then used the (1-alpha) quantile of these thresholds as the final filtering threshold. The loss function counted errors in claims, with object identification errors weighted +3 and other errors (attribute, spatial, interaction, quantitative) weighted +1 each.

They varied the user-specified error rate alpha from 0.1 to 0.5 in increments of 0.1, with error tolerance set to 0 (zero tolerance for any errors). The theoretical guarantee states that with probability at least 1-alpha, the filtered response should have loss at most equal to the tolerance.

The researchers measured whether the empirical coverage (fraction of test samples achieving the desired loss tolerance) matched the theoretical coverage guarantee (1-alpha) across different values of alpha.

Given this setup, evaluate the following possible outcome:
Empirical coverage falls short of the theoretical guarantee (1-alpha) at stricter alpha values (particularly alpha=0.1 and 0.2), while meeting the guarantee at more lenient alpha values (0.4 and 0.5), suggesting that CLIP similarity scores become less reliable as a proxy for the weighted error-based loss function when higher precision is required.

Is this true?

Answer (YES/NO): NO